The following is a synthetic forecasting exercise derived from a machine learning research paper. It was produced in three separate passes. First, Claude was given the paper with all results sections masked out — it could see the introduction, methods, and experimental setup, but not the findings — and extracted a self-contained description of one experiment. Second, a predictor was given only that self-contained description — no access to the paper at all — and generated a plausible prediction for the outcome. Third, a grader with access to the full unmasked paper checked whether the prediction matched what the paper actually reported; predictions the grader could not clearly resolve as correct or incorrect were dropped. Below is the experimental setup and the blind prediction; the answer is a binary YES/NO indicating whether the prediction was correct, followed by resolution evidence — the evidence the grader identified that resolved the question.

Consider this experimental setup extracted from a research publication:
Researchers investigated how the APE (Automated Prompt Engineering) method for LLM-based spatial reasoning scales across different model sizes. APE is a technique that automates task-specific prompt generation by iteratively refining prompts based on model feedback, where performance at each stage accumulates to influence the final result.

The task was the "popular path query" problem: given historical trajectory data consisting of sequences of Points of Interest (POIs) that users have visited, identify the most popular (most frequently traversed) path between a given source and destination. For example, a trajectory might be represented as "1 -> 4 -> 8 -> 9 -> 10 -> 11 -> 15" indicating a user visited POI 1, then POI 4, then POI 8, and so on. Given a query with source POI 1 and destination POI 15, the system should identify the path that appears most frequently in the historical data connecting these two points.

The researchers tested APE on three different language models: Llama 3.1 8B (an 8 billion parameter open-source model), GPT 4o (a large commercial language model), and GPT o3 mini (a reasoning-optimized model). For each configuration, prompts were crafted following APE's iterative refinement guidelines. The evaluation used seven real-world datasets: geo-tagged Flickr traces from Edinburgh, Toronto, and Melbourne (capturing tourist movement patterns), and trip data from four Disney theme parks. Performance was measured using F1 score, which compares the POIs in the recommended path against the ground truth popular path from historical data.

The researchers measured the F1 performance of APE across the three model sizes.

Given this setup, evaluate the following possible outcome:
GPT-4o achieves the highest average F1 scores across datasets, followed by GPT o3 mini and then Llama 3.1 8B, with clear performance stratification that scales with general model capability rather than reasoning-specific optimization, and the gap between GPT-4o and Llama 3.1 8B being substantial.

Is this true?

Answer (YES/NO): NO